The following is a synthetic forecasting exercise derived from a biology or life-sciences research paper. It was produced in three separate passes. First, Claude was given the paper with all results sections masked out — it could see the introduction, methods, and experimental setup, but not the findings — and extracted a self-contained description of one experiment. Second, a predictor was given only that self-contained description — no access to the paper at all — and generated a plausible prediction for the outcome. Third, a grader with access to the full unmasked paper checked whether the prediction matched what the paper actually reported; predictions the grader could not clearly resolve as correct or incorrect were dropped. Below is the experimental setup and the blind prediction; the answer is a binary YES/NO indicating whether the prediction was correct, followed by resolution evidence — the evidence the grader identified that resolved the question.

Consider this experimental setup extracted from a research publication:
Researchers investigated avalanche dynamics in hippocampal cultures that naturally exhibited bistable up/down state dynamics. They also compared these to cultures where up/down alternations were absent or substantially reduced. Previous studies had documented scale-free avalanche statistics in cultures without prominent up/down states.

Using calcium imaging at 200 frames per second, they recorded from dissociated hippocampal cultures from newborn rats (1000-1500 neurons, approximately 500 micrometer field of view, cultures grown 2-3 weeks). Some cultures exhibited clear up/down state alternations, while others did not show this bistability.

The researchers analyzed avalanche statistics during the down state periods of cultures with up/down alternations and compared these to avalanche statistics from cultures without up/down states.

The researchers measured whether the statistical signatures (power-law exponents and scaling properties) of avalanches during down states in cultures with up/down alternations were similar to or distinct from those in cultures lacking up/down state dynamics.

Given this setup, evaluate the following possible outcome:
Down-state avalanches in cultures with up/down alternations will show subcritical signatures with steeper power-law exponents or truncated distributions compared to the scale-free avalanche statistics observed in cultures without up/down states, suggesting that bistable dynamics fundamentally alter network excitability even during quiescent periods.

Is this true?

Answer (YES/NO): NO